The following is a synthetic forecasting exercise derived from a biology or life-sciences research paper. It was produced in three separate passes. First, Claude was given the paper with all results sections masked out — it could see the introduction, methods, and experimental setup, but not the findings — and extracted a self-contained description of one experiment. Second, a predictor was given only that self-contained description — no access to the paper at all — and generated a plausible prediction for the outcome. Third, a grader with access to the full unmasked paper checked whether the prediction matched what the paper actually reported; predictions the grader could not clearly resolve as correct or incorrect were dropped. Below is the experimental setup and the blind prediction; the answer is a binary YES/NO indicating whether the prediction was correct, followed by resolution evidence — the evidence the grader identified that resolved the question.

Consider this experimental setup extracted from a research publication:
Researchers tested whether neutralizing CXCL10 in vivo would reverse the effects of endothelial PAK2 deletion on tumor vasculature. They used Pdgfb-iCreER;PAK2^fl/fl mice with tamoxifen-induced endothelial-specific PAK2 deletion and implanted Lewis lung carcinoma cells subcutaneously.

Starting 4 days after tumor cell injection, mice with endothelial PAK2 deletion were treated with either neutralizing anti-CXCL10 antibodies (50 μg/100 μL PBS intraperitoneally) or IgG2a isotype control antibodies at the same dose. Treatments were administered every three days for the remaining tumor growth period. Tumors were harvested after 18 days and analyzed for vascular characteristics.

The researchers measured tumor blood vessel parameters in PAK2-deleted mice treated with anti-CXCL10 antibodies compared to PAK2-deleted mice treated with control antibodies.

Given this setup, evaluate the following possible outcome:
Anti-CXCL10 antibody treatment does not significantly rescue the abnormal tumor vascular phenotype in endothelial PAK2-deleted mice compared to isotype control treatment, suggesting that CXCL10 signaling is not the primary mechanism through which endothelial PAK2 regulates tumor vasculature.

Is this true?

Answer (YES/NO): NO